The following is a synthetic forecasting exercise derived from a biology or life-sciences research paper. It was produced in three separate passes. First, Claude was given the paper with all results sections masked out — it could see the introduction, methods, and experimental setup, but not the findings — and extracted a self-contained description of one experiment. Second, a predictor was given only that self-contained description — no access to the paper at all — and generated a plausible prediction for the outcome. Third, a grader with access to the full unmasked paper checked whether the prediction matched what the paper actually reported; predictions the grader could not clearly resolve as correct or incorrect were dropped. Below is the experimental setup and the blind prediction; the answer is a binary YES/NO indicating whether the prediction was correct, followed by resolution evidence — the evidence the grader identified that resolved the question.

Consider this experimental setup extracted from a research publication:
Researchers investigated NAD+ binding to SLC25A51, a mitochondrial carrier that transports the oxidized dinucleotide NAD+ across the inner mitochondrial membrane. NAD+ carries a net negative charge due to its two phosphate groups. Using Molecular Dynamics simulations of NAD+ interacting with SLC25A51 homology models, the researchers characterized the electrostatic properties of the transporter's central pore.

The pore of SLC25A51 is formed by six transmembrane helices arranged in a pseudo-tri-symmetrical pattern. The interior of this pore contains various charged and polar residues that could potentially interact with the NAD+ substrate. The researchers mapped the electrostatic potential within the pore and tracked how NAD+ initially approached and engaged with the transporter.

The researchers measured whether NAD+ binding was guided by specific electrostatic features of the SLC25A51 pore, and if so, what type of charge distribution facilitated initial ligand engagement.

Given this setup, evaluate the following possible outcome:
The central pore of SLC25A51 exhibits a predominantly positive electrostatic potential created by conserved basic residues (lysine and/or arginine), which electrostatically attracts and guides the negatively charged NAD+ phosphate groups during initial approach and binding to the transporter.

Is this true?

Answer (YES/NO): NO